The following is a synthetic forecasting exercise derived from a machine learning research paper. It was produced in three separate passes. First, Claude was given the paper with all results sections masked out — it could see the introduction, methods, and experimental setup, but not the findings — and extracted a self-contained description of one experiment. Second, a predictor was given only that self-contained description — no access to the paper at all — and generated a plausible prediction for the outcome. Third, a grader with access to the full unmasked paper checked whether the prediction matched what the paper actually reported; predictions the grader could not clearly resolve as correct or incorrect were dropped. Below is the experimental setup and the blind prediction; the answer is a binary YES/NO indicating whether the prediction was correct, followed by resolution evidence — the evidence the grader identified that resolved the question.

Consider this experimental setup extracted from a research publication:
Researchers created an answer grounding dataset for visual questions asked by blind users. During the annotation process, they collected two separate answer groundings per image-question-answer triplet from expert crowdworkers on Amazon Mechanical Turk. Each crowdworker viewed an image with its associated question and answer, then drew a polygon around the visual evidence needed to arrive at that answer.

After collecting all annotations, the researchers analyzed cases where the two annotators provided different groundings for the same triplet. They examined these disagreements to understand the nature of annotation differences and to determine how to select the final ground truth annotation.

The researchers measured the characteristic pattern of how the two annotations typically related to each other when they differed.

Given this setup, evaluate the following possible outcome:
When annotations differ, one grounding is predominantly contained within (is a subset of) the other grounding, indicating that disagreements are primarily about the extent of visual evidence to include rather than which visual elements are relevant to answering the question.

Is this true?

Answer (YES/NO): YES